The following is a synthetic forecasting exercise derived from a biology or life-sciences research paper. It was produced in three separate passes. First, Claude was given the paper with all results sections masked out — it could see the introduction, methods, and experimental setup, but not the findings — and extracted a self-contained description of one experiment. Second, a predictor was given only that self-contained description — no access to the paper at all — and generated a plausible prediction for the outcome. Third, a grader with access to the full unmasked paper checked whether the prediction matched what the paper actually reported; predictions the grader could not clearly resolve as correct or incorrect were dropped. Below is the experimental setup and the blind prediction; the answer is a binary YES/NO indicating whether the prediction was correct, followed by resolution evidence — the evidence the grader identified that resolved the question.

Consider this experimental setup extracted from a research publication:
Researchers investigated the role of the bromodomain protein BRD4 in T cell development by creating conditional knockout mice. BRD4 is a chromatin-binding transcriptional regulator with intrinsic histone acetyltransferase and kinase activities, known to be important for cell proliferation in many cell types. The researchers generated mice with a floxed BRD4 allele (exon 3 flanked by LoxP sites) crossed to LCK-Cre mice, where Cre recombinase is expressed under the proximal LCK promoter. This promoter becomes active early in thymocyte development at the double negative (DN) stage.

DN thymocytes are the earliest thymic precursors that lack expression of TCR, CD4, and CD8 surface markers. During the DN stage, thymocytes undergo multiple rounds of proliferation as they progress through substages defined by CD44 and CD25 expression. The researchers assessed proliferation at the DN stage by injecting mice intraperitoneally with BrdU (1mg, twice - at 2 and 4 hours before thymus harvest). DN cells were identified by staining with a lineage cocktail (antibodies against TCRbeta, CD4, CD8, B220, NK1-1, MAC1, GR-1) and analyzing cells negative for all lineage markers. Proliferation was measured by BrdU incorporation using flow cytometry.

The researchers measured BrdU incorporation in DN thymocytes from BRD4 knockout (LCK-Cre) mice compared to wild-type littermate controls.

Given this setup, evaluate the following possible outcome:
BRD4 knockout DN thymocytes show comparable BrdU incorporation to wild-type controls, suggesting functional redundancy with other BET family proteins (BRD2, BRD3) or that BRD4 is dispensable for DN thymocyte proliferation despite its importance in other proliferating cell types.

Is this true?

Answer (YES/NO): YES